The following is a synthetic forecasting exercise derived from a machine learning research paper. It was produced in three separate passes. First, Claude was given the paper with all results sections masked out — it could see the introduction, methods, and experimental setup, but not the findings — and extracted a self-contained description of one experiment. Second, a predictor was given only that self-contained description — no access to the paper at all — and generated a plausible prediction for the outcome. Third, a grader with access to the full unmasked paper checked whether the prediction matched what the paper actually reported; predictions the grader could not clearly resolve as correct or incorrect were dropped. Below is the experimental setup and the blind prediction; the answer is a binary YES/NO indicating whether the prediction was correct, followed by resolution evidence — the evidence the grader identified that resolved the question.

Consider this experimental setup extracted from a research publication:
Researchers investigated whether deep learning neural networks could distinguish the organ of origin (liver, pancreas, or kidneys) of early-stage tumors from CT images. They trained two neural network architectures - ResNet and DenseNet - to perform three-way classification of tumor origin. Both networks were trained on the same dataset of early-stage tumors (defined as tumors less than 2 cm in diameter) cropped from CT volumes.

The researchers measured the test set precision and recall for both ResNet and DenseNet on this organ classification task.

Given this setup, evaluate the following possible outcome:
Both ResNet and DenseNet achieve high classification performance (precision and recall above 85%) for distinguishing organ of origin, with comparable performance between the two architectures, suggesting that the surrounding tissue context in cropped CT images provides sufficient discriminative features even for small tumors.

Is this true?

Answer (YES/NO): NO